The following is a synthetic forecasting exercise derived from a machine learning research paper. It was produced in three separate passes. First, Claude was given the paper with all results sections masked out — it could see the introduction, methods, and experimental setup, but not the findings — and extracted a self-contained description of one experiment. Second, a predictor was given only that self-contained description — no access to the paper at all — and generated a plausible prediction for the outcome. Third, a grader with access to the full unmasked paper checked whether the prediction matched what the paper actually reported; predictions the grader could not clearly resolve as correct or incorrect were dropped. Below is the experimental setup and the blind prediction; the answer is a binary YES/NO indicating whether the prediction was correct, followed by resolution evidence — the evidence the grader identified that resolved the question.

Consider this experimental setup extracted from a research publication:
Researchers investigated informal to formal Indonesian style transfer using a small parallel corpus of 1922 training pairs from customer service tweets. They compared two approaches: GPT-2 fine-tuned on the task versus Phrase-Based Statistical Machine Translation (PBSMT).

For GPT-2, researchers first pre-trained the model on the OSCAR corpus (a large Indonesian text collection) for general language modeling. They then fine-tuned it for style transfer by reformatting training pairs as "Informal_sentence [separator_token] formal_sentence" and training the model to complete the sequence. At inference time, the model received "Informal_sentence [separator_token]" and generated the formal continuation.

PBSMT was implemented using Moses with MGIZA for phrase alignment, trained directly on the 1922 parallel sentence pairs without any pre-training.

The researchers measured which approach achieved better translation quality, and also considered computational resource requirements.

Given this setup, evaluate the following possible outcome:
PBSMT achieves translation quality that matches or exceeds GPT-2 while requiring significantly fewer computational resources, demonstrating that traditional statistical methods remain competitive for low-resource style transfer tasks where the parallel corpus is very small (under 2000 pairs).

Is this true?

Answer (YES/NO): YES